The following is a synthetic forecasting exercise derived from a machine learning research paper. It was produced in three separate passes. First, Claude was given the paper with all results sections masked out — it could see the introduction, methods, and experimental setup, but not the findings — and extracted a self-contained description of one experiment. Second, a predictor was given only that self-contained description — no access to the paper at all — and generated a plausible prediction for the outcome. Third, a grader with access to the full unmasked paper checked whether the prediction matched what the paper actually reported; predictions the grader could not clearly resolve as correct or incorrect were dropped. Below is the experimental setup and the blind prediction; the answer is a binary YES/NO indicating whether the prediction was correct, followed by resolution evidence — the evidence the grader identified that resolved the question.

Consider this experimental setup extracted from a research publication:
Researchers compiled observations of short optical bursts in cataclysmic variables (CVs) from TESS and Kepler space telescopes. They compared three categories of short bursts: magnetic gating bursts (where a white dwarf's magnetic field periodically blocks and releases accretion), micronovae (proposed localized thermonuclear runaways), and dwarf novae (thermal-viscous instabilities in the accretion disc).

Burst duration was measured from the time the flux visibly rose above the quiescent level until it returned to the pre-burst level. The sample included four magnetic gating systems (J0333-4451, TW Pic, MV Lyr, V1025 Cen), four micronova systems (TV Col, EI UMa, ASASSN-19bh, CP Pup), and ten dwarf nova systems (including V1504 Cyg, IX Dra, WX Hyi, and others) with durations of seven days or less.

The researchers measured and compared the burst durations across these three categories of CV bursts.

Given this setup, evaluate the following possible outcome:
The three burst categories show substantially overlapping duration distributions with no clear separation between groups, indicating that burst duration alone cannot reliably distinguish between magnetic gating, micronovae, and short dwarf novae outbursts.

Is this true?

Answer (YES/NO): NO